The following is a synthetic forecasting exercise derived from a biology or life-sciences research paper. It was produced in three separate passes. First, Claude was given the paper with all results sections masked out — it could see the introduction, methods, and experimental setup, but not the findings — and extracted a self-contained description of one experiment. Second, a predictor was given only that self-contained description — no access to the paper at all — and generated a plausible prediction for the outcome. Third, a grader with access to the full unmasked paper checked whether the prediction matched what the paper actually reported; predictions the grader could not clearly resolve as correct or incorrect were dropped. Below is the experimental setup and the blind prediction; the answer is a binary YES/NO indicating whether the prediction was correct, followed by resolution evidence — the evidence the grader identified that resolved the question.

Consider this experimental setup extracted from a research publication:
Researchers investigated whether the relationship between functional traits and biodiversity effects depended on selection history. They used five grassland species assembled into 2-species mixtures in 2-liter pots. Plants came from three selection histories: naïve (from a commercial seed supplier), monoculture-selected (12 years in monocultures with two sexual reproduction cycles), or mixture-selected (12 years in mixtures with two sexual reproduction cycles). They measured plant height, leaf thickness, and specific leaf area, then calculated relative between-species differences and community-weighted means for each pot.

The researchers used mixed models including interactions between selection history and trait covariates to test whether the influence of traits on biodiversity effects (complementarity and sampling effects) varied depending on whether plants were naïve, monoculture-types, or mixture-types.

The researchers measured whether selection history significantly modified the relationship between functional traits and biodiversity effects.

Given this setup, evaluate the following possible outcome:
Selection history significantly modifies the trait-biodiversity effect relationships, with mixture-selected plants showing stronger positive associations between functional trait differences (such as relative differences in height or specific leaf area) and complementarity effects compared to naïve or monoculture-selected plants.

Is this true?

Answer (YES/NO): NO